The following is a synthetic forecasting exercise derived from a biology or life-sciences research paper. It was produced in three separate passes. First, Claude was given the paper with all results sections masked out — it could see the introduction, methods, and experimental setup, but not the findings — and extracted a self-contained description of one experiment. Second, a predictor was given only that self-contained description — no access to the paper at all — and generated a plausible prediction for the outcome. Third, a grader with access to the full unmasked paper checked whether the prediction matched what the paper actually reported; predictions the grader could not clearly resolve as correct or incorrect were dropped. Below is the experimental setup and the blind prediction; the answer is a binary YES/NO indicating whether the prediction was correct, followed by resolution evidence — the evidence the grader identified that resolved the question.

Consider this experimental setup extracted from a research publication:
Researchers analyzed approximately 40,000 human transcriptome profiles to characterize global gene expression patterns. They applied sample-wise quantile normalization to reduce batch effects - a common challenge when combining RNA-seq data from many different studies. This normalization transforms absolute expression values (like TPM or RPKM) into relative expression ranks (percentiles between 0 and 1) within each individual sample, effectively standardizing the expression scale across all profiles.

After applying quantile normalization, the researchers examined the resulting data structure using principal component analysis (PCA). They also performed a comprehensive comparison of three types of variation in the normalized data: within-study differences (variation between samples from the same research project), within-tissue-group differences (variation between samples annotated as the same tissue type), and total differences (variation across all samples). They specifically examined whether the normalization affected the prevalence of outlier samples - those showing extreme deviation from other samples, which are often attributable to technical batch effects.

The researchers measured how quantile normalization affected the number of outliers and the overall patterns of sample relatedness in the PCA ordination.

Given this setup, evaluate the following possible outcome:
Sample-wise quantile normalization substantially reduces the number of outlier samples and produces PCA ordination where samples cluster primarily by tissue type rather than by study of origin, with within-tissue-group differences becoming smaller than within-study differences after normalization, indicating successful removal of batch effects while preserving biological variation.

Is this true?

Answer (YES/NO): NO